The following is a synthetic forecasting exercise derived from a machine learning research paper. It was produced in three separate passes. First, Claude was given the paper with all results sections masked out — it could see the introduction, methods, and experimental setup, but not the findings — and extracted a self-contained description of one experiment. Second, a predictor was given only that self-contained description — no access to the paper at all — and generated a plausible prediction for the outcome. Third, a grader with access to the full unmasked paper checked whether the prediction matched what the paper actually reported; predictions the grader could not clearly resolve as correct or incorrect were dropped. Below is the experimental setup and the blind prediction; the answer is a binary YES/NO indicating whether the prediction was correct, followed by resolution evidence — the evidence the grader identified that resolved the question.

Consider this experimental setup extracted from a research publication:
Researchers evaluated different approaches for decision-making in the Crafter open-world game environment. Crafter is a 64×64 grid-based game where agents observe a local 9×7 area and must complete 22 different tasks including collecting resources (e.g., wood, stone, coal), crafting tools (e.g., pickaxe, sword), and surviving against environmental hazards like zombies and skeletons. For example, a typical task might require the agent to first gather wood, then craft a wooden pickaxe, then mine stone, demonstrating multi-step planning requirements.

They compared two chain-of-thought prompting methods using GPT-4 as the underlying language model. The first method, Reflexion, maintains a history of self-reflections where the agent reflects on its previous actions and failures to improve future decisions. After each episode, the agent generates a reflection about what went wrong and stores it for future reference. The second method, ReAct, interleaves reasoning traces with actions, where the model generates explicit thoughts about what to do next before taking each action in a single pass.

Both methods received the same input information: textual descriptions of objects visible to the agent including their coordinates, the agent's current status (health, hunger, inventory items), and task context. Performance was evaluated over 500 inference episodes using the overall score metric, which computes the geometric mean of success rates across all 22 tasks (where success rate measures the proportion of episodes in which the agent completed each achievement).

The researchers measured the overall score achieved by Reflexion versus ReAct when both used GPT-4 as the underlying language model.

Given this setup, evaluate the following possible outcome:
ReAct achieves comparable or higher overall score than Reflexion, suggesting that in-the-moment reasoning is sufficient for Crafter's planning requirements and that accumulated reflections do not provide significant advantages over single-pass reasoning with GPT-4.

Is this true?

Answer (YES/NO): NO